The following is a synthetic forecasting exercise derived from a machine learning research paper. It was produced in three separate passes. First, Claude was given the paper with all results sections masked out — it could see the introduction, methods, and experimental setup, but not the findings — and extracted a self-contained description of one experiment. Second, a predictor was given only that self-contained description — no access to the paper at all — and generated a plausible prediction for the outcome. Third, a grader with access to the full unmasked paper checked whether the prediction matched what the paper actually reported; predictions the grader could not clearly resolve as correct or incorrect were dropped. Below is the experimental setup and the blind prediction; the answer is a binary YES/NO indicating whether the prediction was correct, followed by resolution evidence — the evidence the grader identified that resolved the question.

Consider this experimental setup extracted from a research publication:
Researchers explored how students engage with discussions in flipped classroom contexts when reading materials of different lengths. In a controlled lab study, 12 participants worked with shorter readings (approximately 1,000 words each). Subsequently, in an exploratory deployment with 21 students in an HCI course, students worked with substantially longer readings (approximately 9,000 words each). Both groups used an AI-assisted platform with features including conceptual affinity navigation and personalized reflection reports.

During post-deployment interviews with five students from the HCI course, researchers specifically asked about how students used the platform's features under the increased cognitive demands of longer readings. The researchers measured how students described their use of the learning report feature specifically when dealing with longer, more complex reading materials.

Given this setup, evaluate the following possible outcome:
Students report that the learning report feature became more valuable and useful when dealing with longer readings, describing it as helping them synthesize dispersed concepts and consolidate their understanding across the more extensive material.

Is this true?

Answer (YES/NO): YES